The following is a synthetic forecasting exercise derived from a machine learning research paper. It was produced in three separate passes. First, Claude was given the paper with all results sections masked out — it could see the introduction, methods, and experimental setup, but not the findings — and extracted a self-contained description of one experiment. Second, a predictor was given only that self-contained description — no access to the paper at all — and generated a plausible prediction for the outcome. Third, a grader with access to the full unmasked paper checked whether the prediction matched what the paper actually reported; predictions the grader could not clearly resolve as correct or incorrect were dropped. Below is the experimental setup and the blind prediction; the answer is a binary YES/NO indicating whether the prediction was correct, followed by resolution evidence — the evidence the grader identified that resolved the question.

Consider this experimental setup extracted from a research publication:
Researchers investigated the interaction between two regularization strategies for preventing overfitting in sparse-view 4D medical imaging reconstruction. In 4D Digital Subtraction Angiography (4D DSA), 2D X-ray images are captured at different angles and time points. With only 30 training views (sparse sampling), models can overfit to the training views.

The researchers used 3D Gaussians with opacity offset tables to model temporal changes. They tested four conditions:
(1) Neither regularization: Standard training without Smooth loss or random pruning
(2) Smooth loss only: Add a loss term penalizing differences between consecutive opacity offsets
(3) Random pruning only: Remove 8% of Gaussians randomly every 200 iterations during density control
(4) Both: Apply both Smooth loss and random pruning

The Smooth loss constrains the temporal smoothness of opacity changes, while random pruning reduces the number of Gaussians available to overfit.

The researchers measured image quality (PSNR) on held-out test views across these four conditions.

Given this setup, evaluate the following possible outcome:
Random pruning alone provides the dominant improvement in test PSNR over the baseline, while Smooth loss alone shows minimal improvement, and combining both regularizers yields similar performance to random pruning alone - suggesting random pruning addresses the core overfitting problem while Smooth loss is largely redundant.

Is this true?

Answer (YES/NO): NO